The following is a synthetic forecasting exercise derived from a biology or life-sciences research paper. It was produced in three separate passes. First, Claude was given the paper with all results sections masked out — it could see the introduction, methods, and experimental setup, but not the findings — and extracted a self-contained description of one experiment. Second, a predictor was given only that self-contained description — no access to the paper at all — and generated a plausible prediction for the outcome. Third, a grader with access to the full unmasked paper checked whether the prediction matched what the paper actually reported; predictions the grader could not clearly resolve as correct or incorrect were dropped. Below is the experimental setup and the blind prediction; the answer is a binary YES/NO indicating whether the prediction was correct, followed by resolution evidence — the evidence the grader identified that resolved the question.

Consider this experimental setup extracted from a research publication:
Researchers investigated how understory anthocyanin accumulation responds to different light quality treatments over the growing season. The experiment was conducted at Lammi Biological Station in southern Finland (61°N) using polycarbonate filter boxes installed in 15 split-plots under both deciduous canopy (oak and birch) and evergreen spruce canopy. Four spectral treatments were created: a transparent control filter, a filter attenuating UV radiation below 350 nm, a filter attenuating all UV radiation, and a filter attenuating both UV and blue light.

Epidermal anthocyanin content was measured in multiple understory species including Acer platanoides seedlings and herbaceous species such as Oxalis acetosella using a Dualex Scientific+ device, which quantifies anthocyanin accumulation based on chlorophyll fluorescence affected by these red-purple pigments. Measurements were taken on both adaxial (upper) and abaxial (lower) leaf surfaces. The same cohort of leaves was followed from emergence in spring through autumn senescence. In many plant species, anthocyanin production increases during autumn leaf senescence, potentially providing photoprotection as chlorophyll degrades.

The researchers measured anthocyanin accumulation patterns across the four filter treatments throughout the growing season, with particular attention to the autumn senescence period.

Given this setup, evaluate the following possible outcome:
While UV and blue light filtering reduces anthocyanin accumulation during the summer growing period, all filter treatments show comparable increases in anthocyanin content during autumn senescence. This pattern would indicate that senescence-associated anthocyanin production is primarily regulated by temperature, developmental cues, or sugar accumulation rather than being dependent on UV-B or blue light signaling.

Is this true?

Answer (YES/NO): NO